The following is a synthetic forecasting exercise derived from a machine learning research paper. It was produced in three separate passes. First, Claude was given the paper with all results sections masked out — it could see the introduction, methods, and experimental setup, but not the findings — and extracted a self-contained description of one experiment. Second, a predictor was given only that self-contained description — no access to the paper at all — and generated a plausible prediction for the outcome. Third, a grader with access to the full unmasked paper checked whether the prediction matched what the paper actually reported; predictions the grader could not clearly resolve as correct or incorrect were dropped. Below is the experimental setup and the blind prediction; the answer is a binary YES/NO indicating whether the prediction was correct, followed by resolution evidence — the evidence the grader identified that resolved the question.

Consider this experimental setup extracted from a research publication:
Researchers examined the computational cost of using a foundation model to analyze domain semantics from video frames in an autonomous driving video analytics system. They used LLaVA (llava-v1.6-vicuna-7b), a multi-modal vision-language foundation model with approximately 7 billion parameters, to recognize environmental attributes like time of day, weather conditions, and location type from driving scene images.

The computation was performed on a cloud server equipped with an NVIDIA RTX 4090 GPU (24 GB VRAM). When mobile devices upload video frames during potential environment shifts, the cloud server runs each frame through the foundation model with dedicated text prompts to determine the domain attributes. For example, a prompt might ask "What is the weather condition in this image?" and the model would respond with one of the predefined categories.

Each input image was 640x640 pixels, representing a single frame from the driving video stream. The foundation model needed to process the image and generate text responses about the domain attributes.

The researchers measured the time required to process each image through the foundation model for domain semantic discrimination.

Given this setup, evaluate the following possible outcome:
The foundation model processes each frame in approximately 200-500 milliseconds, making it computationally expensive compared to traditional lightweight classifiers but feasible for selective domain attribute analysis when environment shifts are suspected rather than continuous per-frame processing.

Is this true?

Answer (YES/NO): YES